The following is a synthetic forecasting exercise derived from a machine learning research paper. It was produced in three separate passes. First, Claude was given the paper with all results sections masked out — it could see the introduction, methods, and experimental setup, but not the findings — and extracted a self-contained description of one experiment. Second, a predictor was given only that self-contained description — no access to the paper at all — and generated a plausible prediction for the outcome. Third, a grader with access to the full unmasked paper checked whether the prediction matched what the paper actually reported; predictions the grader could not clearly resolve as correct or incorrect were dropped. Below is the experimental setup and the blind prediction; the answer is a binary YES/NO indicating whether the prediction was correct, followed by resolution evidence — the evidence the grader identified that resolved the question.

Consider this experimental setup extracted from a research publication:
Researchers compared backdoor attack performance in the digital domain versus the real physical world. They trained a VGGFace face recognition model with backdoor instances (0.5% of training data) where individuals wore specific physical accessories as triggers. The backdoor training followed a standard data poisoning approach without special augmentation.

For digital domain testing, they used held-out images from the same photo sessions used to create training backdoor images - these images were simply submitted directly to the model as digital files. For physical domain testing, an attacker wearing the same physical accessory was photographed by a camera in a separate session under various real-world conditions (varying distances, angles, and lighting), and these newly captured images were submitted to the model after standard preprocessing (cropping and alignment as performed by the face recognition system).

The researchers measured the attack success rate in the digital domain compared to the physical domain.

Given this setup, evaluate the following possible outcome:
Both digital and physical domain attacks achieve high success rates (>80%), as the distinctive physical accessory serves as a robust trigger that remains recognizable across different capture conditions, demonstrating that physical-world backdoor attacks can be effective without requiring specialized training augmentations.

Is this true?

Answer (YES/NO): NO